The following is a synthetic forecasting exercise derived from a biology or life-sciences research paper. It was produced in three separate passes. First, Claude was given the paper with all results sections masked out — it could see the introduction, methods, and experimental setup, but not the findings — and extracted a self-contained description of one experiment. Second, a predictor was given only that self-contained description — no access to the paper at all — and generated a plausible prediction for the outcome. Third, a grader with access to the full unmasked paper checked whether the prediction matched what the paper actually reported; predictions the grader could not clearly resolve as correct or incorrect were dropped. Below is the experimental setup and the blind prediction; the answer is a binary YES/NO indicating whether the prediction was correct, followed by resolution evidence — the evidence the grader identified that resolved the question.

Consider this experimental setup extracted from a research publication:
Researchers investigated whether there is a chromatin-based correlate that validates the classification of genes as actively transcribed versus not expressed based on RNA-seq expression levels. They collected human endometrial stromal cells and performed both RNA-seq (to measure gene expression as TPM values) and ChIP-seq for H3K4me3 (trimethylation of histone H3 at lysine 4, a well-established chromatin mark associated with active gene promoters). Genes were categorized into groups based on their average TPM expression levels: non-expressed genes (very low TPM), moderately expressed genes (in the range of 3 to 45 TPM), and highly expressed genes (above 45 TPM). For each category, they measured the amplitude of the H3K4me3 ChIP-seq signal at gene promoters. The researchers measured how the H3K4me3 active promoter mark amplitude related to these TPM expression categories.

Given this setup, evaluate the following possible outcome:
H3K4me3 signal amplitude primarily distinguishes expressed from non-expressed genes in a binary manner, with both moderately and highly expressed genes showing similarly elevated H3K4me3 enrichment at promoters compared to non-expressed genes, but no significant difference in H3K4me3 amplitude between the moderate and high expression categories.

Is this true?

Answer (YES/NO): YES